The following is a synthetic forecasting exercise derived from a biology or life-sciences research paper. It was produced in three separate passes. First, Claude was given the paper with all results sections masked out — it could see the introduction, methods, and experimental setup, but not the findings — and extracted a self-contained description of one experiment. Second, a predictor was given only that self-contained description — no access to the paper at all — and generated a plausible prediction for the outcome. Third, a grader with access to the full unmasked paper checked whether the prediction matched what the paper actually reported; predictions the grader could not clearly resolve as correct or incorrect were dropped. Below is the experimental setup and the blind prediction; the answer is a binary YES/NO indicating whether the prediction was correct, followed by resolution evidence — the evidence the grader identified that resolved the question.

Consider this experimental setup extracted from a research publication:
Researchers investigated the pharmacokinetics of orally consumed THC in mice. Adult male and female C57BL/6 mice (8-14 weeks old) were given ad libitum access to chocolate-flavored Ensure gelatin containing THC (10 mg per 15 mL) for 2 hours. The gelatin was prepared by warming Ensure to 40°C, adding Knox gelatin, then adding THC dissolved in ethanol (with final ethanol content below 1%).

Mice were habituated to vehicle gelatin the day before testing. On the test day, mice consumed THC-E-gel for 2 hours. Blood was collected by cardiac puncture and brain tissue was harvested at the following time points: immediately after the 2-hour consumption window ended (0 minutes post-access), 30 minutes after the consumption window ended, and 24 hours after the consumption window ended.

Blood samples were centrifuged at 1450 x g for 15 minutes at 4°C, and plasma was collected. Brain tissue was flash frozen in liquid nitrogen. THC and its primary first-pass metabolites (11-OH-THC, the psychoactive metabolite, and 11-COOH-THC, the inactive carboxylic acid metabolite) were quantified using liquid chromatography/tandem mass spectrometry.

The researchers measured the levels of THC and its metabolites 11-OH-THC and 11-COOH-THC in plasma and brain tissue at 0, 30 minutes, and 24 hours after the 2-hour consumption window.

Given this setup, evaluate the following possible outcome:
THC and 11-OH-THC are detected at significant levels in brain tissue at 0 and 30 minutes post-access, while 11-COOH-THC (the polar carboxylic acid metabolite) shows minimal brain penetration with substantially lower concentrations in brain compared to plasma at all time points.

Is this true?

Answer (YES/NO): NO